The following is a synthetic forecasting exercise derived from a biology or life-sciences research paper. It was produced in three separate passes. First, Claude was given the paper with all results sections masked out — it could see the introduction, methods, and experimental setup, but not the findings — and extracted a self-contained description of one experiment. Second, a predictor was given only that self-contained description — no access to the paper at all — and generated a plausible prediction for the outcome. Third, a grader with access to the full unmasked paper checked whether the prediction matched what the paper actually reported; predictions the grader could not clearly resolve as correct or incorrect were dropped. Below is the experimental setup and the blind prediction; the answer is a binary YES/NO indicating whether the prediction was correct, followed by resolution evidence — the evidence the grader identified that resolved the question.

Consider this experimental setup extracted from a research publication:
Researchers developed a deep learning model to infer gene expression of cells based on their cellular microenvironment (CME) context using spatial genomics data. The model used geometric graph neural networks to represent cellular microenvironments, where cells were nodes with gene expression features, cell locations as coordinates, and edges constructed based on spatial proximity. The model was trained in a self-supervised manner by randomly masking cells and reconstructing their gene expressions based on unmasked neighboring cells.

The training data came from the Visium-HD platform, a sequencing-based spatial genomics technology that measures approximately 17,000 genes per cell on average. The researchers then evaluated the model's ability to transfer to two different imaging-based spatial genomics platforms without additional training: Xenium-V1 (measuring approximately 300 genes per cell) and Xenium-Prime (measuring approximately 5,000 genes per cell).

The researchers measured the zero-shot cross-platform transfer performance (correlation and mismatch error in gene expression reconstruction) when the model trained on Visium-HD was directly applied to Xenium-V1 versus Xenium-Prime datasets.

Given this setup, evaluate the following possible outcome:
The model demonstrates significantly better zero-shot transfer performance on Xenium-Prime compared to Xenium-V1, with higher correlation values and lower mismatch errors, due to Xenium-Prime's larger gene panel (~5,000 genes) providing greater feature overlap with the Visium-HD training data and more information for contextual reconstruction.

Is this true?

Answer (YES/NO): YES